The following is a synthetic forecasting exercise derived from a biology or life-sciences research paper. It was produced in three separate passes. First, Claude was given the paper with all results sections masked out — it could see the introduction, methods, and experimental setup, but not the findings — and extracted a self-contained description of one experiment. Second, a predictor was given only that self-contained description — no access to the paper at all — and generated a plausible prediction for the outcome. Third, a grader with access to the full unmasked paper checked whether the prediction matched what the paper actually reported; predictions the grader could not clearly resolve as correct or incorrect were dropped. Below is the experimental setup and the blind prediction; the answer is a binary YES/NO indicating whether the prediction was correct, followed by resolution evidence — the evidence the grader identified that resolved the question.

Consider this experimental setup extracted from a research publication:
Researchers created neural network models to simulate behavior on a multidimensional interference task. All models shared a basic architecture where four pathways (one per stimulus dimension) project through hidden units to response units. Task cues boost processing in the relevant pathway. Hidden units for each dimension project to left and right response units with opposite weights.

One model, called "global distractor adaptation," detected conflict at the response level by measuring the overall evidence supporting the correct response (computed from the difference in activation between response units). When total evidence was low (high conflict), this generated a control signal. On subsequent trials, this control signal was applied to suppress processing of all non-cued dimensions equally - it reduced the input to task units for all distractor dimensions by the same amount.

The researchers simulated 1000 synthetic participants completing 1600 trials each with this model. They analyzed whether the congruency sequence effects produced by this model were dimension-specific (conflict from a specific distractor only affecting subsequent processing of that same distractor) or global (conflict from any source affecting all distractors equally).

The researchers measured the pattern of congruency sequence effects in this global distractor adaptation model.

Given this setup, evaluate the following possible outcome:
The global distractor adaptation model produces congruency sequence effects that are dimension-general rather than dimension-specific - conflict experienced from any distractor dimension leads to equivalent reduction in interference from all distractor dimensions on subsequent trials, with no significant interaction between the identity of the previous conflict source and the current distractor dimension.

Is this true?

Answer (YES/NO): YES